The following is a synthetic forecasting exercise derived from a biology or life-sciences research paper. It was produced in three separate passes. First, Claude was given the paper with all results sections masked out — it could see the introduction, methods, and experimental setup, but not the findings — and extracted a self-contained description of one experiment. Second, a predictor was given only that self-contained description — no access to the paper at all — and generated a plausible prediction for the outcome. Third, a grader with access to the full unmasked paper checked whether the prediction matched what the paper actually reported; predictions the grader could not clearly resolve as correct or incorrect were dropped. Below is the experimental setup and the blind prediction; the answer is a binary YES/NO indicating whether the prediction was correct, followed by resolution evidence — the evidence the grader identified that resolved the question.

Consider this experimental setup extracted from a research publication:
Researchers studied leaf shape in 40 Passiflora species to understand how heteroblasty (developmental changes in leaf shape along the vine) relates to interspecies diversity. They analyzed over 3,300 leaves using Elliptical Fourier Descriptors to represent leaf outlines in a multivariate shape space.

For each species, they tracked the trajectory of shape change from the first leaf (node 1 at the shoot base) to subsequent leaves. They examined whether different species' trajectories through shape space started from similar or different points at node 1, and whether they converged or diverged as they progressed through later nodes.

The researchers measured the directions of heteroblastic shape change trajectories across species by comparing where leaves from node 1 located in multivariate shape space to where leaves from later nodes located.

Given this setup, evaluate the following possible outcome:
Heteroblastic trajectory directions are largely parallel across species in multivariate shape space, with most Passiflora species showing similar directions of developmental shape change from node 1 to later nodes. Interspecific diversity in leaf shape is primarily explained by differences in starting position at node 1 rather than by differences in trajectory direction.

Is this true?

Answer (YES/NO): NO